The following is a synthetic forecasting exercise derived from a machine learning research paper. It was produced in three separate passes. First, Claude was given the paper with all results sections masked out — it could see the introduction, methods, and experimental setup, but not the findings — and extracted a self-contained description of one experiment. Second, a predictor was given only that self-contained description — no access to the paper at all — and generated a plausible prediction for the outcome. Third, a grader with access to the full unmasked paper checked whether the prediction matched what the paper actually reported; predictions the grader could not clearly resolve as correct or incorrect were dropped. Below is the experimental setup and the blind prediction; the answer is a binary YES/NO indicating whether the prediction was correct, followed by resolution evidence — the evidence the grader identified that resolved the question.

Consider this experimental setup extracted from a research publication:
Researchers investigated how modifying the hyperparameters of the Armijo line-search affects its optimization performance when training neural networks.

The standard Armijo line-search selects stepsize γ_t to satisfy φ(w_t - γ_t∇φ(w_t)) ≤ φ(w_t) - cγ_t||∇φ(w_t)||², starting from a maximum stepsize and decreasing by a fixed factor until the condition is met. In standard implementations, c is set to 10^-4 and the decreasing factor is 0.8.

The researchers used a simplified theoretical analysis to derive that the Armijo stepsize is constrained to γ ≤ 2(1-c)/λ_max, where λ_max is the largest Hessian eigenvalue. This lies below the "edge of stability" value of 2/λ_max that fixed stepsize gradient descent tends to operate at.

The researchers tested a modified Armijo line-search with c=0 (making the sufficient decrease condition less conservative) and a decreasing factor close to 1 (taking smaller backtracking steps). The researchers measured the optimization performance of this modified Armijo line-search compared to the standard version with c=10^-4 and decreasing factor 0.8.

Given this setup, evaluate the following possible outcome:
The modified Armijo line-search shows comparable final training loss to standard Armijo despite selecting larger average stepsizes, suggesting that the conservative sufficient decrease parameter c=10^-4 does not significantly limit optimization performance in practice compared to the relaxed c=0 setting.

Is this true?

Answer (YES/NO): NO